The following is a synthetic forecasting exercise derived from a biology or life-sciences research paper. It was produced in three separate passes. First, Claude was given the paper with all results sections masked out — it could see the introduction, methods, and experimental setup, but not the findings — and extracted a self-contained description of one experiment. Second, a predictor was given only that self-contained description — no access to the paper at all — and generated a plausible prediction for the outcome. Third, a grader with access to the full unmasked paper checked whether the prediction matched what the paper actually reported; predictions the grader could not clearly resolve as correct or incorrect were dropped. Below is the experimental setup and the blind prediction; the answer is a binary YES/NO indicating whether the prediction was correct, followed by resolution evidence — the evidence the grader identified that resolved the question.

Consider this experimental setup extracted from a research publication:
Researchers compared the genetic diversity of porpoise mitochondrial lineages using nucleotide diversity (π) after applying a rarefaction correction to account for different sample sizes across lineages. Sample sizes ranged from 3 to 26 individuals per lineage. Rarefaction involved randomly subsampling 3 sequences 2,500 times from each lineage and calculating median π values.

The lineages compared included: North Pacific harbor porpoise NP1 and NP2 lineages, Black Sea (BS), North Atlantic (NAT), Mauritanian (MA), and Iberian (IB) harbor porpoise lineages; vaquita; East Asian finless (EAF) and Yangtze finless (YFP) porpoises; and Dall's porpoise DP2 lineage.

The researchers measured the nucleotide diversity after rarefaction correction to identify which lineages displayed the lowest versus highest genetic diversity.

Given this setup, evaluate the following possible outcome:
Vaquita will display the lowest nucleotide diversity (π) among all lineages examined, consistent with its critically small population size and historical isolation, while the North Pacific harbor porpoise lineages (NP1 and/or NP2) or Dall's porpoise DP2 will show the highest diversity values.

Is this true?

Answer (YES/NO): NO